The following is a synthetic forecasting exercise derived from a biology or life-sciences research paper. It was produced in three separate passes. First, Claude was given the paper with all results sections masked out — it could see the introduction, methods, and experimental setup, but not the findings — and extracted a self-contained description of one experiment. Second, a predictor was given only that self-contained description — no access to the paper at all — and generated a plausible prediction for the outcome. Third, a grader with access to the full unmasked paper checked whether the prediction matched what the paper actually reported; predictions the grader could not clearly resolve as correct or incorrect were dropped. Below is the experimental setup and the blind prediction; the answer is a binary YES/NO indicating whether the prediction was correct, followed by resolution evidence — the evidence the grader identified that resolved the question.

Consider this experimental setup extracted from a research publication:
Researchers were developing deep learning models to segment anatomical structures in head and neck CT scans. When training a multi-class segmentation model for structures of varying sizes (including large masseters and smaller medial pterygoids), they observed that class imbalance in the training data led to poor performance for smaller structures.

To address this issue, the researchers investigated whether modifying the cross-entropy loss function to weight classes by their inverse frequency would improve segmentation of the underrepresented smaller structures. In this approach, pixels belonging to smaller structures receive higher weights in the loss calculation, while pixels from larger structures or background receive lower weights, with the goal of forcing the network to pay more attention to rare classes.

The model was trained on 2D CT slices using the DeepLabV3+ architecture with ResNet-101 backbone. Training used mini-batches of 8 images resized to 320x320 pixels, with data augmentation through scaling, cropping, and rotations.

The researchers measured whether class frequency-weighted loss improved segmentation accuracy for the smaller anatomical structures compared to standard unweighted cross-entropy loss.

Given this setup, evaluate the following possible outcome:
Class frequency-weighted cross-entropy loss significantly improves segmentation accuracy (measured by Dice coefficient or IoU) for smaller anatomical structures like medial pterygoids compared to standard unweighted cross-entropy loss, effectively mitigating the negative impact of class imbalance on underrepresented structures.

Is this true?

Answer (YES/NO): NO